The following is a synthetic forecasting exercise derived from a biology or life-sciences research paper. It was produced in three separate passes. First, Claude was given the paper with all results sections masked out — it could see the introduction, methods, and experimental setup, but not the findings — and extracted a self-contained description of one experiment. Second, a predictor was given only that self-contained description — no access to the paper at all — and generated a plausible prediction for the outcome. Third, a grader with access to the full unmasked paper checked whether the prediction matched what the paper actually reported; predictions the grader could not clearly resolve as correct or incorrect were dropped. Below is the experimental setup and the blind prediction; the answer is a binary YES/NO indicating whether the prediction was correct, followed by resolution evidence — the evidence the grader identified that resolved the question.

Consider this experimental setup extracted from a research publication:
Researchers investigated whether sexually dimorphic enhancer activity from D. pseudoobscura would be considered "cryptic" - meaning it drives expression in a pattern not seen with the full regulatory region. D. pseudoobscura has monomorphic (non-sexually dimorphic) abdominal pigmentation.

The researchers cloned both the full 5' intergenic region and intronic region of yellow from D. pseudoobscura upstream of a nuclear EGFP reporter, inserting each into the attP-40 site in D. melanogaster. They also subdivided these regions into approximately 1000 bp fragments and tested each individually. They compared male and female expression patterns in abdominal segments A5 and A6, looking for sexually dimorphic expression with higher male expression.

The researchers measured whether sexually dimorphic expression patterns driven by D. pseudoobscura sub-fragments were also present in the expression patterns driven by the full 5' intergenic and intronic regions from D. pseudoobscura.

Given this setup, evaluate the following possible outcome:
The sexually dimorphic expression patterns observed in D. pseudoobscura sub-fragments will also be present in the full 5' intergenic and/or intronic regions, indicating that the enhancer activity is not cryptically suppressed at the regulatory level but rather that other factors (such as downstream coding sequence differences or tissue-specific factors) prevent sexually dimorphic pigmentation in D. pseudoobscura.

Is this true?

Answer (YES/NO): YES